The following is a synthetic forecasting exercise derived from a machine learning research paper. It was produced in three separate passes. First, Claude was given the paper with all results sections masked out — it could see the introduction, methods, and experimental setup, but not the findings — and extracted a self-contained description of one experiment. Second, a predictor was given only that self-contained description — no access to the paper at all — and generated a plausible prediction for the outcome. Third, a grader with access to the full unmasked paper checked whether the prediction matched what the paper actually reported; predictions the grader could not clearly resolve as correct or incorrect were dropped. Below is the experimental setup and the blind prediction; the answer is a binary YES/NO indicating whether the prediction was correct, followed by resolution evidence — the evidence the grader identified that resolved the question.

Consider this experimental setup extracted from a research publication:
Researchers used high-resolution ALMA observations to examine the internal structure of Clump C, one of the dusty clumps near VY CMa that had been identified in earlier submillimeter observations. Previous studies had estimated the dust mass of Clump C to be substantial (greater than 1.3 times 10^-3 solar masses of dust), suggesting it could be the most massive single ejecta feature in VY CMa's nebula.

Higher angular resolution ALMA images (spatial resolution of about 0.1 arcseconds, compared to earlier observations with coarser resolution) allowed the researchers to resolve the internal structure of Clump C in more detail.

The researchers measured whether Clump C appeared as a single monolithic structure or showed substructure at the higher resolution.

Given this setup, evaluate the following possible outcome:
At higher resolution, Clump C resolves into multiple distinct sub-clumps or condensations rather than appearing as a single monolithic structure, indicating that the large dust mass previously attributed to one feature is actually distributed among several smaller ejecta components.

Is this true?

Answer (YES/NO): YES